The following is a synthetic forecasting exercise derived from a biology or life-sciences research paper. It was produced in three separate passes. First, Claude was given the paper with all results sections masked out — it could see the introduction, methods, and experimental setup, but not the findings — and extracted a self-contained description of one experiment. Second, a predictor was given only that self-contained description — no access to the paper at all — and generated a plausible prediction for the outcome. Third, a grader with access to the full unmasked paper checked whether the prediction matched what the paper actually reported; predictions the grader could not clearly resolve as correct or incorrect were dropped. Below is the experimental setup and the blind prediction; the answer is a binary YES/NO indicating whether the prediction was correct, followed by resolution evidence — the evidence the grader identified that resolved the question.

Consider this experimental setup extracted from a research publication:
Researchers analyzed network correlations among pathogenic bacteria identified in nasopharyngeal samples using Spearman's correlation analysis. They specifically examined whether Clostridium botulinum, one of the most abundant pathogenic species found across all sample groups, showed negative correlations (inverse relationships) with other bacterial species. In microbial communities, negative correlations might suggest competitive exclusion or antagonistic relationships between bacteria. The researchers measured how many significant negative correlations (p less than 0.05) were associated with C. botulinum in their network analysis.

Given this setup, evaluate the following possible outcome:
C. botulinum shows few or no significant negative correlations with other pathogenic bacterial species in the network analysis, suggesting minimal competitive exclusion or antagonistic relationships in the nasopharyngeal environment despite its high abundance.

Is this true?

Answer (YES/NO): NO